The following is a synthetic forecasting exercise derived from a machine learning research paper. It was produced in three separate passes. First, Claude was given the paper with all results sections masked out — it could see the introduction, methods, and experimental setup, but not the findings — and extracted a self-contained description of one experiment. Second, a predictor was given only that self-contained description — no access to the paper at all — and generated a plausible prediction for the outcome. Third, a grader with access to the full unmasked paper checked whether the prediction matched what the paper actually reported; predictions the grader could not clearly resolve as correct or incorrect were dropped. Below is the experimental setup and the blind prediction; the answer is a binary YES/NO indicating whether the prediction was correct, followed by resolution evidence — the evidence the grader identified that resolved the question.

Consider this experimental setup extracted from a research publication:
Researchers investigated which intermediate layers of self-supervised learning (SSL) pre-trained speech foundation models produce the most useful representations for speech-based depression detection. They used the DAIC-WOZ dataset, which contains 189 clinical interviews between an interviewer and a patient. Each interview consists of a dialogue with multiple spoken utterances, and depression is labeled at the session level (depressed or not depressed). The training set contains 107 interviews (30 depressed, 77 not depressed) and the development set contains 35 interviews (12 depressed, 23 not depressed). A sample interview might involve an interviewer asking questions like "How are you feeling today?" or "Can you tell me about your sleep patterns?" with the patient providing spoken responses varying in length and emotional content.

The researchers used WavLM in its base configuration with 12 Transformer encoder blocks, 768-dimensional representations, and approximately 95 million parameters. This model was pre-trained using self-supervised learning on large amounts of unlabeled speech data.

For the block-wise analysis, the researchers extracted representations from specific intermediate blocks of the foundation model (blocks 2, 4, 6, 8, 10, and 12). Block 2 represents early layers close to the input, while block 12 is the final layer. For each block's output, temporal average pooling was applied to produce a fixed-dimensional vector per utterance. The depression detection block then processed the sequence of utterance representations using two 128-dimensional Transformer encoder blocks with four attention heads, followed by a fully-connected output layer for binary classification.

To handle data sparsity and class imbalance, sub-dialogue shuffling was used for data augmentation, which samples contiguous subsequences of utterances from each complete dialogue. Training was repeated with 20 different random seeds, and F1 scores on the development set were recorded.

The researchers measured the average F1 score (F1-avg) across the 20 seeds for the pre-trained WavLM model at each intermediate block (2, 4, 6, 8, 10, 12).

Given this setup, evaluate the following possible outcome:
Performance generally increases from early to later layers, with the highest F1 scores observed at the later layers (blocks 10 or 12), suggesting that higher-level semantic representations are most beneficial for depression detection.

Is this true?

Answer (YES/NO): NO